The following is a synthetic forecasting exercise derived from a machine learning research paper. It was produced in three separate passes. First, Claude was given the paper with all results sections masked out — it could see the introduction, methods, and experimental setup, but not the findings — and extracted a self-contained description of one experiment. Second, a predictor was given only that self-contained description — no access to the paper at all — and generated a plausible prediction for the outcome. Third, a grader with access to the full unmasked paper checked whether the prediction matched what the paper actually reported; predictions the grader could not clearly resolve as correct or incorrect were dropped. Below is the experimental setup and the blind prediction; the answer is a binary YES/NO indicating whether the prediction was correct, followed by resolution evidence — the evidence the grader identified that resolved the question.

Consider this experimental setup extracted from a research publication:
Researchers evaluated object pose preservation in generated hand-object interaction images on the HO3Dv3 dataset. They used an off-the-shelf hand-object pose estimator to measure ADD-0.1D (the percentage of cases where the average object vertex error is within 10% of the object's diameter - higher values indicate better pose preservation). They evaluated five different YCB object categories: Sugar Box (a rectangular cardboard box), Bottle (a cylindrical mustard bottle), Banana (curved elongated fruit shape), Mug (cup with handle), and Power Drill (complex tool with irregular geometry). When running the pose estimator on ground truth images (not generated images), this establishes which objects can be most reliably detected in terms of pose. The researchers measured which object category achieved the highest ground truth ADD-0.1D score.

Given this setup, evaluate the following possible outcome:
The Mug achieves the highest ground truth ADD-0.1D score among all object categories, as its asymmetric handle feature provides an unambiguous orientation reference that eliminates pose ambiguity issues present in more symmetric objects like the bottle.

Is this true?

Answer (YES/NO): NO